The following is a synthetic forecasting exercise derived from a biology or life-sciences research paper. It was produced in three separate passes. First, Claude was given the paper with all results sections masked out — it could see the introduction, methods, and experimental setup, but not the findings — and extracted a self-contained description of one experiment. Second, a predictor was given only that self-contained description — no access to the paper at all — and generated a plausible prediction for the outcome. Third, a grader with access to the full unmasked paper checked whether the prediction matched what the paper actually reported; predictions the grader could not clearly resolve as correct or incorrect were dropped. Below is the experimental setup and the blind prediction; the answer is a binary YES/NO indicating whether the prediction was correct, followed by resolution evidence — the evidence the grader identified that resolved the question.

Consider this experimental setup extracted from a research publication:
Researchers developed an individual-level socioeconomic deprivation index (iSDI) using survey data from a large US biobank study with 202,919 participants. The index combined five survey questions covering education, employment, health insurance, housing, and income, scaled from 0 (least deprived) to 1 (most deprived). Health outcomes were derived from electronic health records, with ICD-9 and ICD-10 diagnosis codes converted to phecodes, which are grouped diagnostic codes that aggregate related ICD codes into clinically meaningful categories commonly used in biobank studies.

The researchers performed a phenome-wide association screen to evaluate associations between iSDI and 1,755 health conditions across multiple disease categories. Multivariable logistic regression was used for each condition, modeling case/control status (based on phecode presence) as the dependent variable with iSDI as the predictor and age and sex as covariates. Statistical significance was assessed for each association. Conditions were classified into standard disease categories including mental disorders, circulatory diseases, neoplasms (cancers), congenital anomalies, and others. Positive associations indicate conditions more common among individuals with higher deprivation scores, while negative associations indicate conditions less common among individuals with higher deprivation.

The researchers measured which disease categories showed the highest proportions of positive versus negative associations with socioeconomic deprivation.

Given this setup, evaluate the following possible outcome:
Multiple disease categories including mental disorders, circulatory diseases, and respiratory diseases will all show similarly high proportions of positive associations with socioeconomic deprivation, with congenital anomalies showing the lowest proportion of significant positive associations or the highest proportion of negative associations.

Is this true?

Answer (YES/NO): NO